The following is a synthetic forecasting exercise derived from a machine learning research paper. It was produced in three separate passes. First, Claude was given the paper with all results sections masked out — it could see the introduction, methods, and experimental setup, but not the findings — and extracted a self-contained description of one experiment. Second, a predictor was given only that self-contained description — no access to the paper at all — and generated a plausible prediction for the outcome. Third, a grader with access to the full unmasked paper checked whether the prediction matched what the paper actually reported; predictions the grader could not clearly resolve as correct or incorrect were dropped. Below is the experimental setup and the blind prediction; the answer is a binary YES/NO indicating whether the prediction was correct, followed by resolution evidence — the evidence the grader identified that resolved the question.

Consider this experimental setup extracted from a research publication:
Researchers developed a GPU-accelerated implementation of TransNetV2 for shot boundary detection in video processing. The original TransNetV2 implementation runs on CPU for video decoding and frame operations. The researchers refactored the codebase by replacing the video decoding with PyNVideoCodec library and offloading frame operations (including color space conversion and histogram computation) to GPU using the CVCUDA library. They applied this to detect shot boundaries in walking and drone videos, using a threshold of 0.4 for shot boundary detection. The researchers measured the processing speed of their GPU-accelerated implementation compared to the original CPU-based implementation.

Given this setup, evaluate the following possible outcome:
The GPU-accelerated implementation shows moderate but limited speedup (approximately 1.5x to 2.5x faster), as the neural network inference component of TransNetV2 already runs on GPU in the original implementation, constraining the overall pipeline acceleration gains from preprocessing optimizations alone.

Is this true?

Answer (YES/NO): NO